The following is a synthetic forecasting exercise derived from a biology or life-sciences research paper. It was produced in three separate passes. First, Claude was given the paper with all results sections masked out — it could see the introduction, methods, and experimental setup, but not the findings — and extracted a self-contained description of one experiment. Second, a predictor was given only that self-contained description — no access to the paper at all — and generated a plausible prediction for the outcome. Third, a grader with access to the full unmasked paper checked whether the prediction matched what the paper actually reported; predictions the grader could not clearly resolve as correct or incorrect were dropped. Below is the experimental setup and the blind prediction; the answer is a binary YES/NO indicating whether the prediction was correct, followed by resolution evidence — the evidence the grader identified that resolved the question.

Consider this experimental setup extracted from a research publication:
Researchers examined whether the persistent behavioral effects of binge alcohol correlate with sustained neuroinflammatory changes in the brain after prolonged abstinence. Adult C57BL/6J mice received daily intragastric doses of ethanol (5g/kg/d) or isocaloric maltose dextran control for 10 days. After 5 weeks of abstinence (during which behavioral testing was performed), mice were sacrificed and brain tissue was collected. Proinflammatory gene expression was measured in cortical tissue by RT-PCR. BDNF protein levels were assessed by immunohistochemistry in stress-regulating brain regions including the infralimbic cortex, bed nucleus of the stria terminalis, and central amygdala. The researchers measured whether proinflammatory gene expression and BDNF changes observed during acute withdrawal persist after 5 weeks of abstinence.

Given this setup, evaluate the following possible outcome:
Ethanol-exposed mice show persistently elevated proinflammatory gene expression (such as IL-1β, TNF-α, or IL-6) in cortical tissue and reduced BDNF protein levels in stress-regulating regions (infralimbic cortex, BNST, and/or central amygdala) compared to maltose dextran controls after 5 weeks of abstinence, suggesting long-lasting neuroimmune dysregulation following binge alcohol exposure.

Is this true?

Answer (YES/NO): NO